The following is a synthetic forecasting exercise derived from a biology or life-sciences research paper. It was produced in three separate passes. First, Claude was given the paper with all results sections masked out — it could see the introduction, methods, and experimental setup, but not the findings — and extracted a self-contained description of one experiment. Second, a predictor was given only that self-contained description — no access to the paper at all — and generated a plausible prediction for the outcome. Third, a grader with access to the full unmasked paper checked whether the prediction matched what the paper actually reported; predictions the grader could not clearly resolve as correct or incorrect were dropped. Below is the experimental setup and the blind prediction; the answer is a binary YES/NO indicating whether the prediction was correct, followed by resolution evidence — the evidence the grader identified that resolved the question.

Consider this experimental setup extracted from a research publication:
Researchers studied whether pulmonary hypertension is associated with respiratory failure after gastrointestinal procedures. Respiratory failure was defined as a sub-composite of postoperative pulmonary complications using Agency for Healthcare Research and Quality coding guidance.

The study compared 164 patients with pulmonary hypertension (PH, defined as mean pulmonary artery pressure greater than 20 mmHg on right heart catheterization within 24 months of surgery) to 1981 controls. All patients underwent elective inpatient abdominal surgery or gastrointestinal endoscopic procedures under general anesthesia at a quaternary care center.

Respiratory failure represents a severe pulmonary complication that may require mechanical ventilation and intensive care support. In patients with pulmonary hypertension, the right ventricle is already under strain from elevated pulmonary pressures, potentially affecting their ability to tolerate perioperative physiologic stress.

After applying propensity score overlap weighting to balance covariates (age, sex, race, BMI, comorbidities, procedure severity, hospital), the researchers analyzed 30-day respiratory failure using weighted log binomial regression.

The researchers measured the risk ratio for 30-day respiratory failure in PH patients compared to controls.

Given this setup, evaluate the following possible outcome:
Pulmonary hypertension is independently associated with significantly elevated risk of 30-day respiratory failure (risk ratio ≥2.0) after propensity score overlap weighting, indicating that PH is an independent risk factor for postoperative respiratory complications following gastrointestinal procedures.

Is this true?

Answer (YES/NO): NO